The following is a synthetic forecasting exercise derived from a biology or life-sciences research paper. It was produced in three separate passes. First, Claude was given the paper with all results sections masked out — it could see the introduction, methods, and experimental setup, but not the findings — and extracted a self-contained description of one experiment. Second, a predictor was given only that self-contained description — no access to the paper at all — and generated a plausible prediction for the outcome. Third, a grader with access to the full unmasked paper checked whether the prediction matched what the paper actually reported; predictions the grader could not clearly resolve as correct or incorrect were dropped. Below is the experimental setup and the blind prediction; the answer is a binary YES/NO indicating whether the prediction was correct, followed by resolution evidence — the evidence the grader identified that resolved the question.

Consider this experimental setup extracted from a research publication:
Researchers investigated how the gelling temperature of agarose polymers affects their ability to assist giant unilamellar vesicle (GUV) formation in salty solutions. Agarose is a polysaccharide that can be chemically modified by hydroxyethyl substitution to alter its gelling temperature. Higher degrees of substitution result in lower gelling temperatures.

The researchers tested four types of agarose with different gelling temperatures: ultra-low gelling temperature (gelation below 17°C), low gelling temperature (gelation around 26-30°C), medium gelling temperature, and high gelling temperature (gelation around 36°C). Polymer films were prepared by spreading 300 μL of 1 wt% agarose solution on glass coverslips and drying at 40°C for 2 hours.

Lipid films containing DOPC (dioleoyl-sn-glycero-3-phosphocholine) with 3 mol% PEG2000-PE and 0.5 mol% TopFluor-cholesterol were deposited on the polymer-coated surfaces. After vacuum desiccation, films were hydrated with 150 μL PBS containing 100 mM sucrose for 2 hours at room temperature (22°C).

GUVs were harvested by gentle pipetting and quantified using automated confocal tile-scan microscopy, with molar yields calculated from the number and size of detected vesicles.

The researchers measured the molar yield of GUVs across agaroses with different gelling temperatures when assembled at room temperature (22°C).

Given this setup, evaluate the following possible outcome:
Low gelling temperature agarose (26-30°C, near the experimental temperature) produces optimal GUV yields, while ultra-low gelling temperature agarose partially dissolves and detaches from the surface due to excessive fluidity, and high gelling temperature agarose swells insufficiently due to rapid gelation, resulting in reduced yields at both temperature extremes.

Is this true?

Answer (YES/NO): NO